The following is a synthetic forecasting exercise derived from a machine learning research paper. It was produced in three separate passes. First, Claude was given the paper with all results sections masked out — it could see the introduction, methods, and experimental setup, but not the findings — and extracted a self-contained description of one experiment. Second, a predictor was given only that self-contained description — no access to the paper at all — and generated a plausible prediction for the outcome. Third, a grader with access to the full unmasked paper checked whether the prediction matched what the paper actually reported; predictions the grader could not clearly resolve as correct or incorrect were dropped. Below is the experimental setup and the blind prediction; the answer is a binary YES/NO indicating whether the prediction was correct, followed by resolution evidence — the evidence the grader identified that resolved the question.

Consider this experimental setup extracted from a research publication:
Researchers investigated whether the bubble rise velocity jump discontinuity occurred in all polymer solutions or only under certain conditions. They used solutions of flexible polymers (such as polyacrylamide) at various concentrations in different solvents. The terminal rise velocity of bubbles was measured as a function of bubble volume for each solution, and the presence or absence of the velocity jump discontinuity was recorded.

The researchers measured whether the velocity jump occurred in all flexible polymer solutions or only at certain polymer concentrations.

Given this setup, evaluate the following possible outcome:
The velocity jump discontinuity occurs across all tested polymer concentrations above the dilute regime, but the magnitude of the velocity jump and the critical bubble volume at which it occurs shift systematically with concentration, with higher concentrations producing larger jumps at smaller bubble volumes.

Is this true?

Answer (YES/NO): NO